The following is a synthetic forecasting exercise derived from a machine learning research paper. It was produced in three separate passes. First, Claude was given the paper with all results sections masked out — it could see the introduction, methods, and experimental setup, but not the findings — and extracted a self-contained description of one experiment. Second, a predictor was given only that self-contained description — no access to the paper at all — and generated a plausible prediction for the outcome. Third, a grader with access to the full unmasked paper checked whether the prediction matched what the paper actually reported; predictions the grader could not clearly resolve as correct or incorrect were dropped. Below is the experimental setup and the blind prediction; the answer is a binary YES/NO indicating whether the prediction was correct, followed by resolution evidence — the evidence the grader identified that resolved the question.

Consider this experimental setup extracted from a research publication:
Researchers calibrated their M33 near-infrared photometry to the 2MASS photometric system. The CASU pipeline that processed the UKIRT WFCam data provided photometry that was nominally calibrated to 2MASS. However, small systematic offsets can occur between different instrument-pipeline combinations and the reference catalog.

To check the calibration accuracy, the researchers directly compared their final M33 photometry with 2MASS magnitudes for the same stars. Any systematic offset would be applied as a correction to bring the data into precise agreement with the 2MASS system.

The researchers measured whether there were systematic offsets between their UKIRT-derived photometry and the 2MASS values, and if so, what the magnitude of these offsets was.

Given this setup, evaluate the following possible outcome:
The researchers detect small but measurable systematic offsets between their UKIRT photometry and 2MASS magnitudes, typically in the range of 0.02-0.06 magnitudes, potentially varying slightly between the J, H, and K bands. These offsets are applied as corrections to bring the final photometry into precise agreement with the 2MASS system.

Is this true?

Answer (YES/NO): NO